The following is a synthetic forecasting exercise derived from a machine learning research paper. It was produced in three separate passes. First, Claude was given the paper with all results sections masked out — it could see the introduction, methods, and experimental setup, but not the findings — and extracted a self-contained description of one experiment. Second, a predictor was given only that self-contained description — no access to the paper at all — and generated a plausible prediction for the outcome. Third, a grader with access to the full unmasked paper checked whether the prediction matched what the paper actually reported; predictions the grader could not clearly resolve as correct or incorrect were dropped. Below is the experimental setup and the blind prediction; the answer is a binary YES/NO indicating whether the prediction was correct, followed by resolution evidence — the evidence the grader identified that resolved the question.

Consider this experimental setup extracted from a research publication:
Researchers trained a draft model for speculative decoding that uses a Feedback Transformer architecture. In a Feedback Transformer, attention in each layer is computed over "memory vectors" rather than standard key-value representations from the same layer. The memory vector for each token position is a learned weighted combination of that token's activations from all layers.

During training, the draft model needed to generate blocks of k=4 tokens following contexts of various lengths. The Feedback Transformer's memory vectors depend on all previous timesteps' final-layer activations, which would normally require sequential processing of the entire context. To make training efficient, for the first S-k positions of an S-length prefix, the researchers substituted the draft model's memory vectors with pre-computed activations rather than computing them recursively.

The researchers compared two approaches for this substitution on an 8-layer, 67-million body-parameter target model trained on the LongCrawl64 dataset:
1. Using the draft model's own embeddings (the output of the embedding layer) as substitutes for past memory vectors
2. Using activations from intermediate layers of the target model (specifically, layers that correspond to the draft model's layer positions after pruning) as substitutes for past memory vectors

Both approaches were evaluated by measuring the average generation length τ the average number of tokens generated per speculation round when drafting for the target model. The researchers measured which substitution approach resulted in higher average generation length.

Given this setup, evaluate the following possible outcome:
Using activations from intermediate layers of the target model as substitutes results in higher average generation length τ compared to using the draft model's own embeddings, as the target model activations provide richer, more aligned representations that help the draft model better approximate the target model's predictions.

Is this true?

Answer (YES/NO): YES